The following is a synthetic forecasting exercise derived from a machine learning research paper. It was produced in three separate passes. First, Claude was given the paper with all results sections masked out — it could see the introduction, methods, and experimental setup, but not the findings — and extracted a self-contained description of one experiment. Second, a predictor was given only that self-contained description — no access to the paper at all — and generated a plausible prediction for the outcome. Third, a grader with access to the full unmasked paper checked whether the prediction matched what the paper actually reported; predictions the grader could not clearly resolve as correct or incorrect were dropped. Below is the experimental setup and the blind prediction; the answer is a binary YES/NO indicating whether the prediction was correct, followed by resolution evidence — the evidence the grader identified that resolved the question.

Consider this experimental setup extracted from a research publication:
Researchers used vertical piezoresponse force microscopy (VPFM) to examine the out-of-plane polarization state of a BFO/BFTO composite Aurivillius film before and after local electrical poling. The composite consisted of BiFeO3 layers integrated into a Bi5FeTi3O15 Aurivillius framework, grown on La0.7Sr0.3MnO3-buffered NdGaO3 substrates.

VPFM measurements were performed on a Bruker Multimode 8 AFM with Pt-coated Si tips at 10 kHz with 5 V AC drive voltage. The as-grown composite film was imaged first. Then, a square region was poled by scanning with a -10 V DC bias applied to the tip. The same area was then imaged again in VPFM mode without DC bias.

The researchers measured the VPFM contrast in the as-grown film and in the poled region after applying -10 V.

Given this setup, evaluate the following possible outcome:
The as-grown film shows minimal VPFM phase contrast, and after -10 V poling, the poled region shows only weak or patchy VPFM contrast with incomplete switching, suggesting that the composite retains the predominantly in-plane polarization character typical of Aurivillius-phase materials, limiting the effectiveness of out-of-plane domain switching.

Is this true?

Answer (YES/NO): NO